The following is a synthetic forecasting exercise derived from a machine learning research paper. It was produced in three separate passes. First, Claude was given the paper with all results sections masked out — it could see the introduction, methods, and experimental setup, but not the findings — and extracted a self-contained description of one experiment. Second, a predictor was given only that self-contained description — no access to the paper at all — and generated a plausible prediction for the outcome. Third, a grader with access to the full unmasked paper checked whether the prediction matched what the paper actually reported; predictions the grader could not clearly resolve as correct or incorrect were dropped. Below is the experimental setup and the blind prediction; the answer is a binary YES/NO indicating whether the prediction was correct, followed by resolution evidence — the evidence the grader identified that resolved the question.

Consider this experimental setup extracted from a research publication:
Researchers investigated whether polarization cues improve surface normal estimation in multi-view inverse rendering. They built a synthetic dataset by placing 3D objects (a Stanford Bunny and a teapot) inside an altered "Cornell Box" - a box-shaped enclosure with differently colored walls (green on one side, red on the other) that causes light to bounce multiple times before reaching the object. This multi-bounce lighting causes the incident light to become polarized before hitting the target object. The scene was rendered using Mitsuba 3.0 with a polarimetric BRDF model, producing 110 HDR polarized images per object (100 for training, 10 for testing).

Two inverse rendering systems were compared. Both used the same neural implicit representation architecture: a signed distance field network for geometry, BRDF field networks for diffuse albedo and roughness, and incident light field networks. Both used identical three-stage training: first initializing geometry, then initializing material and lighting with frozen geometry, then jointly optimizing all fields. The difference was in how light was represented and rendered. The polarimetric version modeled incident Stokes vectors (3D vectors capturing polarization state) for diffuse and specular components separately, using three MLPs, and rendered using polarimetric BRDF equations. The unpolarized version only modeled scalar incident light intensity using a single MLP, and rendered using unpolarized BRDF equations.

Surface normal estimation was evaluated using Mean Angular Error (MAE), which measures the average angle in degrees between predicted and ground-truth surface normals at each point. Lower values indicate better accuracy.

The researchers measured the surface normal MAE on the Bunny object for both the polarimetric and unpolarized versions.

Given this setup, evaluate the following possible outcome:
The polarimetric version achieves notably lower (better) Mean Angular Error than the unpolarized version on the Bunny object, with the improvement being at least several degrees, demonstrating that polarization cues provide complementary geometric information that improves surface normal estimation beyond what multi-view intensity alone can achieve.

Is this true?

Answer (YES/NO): NO